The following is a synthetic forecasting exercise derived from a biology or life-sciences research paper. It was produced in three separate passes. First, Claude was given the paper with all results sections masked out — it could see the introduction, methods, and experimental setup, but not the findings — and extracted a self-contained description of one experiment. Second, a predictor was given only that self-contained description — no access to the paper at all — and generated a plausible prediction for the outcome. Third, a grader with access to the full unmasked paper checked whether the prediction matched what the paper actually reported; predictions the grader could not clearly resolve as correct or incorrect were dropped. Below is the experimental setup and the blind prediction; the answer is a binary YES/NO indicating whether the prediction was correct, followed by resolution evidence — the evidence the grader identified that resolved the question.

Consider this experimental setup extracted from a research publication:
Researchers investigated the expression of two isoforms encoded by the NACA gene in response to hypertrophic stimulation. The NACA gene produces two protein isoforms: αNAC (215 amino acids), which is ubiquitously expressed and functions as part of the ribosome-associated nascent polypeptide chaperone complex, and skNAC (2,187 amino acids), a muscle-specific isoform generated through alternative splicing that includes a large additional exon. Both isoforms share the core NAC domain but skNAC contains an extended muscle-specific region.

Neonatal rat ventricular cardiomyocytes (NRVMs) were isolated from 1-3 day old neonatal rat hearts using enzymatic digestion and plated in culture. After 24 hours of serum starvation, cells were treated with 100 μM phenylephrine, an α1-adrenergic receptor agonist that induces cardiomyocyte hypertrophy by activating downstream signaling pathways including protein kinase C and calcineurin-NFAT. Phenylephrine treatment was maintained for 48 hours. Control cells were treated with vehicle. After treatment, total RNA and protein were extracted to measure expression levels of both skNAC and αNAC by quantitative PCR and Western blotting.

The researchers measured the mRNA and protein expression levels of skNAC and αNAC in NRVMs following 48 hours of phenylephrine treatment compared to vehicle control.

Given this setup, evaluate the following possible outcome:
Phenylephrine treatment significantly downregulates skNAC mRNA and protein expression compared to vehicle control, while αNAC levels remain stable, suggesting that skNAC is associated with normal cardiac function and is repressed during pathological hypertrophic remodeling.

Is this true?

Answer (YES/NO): YES